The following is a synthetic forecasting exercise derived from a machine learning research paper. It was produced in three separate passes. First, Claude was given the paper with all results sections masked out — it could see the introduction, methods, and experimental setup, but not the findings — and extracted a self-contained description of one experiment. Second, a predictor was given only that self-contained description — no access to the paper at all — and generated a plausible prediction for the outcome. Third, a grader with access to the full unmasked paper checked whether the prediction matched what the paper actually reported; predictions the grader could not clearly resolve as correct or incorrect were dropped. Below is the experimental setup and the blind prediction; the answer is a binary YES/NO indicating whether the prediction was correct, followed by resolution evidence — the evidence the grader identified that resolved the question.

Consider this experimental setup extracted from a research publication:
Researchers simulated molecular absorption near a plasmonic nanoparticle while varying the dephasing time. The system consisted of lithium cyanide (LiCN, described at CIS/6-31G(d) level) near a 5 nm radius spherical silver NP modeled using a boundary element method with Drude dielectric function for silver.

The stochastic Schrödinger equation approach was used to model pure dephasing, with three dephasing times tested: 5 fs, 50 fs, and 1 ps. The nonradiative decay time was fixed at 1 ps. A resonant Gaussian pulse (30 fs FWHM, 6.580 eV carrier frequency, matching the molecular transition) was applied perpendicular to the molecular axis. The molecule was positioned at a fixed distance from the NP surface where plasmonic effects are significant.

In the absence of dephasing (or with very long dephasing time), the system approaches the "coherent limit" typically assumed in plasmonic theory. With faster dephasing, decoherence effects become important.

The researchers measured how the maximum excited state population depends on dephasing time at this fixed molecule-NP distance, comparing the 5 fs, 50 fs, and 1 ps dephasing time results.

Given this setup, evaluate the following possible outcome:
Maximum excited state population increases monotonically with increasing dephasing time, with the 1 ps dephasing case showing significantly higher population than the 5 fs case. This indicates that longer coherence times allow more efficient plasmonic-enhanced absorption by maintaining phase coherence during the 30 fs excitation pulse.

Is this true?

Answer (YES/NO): NO